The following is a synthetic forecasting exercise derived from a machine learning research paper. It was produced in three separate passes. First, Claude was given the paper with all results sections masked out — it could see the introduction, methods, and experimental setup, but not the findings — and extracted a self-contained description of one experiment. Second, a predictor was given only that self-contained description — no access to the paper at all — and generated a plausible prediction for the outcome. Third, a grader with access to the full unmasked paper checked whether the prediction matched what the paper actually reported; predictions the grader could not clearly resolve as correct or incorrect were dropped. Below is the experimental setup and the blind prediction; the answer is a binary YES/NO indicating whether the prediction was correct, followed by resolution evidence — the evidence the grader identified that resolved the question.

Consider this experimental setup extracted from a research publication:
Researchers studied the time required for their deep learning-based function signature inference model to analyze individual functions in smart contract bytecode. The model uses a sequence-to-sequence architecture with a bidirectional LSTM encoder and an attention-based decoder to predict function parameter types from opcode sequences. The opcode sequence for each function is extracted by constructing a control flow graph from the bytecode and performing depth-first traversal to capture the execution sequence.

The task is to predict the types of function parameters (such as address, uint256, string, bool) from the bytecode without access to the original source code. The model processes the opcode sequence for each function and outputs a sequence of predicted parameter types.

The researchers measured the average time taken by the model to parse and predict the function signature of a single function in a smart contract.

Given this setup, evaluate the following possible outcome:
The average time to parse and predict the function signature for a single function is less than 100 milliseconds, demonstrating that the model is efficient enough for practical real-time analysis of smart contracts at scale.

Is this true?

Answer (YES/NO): NO